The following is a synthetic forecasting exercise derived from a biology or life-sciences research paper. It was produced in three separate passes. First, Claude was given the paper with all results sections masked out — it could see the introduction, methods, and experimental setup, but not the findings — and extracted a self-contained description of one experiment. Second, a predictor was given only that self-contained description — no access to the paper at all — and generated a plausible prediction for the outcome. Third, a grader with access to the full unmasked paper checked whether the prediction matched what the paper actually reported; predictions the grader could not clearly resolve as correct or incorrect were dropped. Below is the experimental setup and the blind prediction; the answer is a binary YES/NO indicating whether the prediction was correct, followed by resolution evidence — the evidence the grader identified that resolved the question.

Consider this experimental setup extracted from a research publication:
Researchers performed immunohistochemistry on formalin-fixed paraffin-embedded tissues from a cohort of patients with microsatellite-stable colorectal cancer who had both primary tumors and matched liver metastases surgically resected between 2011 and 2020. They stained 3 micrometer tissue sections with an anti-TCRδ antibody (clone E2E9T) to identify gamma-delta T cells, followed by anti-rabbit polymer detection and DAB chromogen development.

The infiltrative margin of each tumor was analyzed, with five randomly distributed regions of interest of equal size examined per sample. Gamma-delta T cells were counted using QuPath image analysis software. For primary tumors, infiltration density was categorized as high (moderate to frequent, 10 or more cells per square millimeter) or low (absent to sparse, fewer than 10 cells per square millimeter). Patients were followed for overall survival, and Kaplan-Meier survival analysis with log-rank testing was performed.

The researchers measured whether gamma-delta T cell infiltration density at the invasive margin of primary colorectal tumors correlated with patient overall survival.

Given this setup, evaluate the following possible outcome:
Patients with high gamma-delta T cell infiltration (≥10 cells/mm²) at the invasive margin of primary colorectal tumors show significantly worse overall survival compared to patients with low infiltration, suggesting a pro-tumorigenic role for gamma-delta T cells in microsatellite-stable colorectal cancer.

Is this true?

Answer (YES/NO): NO